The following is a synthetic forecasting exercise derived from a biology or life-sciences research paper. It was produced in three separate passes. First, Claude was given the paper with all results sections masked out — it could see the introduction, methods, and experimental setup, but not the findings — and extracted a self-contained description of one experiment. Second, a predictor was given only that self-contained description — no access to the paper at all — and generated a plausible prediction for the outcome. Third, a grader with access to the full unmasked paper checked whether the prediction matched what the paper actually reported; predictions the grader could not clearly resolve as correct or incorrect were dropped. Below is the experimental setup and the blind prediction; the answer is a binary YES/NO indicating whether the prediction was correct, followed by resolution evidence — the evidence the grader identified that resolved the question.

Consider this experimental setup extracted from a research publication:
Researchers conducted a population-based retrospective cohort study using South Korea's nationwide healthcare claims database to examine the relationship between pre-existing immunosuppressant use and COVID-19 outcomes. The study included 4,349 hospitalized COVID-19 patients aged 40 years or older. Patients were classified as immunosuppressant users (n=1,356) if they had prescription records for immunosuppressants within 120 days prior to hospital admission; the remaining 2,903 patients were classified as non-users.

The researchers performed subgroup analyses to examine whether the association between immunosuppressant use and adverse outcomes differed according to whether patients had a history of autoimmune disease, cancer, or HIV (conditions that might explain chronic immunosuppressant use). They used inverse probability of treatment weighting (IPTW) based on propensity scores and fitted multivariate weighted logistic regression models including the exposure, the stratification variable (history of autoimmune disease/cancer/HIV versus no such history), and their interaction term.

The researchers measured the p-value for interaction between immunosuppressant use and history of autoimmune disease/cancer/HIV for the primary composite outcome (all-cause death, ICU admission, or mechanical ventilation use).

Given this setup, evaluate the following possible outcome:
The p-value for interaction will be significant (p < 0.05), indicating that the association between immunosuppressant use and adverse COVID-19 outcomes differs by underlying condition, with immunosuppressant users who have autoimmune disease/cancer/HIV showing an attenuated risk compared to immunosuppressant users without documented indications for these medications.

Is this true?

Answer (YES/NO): NO